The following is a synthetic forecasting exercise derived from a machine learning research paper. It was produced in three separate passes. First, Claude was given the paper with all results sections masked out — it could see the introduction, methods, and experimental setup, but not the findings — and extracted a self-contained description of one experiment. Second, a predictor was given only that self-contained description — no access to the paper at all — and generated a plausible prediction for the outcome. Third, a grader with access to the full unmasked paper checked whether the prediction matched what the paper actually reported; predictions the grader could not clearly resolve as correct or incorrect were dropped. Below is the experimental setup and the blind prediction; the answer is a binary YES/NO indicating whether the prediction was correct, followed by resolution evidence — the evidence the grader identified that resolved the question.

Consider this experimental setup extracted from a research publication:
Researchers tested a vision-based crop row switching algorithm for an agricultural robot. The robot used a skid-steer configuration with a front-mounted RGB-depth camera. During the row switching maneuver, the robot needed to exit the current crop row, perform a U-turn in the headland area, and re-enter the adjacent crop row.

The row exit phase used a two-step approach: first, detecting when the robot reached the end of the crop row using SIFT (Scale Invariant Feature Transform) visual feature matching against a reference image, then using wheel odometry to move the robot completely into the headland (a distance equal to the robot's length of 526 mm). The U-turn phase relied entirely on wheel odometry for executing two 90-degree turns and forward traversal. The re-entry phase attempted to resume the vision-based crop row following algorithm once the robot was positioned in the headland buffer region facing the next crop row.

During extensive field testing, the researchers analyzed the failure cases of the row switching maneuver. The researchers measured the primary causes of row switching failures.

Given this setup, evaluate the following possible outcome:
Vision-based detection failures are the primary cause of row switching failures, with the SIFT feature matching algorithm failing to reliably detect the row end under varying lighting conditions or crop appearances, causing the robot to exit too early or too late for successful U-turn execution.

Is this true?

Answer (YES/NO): NO